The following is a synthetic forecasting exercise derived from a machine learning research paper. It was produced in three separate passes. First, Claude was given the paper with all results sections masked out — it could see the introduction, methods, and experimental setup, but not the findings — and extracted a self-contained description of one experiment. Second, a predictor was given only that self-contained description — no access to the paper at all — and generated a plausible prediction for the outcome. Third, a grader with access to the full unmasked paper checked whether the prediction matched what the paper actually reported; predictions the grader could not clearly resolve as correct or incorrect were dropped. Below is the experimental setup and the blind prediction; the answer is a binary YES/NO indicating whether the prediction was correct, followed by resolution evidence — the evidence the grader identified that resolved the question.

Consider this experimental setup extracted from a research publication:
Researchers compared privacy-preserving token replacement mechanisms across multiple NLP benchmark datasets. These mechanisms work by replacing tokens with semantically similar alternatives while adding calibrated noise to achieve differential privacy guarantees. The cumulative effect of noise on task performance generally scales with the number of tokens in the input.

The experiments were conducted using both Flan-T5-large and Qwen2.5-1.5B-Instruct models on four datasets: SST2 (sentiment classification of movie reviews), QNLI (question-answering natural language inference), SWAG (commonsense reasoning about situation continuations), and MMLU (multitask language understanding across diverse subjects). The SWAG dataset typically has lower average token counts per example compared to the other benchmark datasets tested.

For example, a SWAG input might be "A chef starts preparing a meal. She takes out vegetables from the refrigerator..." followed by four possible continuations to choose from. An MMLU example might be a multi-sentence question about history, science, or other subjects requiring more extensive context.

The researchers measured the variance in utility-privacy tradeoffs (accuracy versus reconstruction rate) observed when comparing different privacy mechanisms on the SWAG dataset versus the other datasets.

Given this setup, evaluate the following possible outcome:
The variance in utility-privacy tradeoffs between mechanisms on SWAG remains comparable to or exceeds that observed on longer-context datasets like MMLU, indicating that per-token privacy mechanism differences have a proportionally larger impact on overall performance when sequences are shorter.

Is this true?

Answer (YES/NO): NO